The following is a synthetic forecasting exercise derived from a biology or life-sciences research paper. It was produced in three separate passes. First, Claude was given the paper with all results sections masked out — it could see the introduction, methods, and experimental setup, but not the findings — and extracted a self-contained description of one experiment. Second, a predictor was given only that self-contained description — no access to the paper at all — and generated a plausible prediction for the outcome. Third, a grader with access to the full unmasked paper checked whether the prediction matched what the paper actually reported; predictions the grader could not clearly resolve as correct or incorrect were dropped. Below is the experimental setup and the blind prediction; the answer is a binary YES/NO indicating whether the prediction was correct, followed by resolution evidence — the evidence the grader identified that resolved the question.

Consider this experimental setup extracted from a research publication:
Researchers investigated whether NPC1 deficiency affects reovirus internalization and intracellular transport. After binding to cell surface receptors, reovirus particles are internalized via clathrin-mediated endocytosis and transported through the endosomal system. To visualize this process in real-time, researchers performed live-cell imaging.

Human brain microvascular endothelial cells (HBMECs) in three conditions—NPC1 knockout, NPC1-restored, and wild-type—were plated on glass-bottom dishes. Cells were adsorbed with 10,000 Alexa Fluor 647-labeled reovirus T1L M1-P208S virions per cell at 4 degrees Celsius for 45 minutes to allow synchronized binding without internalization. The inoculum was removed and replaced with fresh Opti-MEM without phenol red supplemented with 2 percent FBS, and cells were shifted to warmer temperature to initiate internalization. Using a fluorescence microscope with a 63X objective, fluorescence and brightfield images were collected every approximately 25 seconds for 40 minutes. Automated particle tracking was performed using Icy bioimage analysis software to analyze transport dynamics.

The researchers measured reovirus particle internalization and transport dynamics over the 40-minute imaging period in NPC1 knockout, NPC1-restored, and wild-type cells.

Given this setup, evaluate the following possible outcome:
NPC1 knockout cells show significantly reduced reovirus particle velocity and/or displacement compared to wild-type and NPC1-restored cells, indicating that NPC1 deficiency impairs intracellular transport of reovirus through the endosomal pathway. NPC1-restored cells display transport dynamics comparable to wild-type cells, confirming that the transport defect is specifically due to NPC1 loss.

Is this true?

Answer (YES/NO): NO